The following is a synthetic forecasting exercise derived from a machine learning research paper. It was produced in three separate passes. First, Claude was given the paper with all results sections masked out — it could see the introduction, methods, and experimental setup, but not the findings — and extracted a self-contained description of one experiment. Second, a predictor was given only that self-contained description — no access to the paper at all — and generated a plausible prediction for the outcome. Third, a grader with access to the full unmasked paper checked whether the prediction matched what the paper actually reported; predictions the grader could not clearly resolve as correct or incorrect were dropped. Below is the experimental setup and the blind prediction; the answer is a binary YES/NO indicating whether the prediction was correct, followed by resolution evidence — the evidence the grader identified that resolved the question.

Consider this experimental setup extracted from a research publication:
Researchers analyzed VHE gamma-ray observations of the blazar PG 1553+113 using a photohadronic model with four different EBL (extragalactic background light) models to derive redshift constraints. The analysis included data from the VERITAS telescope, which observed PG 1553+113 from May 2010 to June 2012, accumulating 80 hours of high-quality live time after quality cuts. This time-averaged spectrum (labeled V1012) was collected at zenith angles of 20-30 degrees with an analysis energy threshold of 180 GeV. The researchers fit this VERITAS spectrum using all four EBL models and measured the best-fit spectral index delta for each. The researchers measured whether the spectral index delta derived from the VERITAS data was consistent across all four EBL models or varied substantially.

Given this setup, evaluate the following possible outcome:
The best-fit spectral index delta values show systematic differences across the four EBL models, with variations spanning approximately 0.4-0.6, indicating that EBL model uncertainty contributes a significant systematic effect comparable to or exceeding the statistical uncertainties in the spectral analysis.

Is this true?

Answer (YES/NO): NO